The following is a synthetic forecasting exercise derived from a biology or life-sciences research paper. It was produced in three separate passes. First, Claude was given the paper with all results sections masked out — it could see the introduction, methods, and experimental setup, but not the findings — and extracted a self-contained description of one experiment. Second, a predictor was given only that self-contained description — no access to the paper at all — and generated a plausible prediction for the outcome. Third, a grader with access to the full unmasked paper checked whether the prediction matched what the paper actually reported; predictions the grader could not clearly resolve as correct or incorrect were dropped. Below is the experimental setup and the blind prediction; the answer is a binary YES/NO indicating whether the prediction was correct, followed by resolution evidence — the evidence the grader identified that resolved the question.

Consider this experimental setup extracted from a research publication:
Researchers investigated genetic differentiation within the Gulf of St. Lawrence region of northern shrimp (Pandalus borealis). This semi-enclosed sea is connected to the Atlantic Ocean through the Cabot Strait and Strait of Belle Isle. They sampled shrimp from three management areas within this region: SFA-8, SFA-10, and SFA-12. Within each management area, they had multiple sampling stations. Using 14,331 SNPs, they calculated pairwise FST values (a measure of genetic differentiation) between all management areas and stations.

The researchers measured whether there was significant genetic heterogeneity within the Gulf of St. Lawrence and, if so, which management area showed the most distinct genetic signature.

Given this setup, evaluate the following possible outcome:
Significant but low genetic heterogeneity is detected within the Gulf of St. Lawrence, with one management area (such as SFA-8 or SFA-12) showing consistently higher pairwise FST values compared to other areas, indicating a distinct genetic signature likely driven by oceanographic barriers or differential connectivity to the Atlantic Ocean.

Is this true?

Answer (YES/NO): NO